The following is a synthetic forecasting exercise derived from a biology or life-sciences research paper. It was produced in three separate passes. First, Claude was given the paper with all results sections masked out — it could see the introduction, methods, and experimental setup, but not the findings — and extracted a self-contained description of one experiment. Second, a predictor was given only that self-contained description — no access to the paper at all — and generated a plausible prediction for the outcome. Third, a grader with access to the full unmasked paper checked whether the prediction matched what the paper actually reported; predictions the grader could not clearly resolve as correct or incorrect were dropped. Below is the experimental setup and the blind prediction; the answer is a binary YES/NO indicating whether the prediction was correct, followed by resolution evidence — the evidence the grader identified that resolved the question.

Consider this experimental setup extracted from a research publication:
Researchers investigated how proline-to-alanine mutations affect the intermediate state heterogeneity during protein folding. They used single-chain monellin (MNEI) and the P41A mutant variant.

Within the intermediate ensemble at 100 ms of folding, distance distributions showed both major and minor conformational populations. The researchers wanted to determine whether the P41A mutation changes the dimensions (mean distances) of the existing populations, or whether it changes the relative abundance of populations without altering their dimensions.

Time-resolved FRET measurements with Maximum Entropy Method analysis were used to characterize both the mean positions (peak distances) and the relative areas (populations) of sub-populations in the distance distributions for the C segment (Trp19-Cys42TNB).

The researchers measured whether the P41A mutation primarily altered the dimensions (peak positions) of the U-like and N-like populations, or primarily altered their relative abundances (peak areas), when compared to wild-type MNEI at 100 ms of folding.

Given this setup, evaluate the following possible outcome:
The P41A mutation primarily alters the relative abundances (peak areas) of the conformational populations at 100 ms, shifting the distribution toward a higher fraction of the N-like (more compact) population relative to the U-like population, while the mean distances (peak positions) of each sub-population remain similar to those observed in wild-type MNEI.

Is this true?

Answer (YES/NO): YES